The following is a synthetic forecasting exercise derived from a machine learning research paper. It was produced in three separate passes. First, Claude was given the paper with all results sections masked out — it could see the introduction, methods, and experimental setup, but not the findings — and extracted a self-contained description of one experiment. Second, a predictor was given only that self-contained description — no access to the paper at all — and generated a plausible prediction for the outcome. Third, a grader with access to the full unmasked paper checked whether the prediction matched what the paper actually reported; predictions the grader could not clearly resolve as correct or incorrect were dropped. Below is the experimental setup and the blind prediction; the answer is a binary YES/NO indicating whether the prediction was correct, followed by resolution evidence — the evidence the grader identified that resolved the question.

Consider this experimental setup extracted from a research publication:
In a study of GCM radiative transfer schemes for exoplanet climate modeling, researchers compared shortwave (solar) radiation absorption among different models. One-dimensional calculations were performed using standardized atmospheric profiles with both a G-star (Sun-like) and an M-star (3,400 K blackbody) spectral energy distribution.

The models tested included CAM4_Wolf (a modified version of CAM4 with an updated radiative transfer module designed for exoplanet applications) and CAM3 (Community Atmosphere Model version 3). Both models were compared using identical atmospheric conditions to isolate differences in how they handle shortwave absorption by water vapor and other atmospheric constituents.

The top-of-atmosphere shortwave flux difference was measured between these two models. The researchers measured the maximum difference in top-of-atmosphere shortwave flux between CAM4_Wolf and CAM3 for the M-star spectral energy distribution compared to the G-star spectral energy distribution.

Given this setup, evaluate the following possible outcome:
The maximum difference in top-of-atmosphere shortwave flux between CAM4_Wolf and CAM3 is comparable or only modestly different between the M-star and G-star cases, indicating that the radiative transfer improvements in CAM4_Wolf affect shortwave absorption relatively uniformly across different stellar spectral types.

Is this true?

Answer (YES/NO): NO